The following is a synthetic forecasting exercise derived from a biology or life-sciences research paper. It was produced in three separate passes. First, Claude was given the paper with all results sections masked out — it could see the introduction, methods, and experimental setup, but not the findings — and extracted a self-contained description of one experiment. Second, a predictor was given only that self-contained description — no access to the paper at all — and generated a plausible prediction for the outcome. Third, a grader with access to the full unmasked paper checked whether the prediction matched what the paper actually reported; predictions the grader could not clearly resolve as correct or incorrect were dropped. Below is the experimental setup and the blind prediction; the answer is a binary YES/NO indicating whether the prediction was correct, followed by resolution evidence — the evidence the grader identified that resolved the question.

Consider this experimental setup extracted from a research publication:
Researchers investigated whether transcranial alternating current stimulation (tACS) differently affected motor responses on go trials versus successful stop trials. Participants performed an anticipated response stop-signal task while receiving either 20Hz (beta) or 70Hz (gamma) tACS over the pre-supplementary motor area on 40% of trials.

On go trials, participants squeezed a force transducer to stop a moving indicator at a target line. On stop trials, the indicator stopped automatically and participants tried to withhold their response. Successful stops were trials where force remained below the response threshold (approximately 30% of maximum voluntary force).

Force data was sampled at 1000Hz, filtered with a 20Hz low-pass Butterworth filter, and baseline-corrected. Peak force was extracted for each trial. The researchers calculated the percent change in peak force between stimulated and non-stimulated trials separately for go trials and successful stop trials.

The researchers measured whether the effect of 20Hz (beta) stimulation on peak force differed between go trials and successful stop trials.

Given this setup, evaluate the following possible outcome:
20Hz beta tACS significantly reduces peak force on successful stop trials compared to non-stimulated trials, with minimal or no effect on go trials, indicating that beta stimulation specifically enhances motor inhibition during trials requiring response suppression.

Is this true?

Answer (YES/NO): YES